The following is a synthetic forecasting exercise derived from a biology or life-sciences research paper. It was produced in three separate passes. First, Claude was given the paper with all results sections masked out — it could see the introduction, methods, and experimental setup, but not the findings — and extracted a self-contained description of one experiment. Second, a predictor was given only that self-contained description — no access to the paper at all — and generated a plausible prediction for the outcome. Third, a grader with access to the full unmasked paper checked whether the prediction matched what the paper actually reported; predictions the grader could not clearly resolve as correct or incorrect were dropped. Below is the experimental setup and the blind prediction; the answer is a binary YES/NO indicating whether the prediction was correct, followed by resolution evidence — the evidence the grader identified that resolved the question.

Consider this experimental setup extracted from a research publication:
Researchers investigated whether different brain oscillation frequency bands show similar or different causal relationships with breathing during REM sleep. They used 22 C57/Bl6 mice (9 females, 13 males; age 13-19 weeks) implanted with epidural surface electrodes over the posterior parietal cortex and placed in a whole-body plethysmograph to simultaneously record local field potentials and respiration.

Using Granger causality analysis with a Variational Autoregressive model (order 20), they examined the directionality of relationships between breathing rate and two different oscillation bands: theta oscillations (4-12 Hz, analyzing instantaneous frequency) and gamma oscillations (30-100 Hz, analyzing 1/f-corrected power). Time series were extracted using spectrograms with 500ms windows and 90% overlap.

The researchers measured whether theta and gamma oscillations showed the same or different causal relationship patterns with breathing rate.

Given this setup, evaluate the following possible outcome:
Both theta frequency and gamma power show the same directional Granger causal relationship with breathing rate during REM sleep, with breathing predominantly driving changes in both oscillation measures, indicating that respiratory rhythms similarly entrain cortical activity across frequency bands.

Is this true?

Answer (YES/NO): NO